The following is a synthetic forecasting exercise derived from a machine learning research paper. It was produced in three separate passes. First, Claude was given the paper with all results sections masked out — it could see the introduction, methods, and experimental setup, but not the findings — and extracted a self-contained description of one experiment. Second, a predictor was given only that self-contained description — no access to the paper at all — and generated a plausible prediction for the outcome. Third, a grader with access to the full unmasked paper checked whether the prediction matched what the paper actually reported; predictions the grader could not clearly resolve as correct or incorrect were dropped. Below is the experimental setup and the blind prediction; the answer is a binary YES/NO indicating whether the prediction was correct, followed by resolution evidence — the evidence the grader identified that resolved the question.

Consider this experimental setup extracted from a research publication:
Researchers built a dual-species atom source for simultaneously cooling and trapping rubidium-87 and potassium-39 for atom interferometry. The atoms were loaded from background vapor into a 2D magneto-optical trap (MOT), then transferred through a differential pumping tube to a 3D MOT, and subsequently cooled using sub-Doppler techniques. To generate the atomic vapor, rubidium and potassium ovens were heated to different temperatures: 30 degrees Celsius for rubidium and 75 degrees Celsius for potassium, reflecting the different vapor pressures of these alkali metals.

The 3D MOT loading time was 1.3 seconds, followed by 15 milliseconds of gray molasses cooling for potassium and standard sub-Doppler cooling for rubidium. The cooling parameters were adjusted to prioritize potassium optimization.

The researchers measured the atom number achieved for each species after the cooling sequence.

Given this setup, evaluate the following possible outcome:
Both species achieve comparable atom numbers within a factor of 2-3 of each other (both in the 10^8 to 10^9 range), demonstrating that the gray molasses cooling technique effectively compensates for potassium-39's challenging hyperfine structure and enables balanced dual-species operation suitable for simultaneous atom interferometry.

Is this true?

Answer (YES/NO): NO